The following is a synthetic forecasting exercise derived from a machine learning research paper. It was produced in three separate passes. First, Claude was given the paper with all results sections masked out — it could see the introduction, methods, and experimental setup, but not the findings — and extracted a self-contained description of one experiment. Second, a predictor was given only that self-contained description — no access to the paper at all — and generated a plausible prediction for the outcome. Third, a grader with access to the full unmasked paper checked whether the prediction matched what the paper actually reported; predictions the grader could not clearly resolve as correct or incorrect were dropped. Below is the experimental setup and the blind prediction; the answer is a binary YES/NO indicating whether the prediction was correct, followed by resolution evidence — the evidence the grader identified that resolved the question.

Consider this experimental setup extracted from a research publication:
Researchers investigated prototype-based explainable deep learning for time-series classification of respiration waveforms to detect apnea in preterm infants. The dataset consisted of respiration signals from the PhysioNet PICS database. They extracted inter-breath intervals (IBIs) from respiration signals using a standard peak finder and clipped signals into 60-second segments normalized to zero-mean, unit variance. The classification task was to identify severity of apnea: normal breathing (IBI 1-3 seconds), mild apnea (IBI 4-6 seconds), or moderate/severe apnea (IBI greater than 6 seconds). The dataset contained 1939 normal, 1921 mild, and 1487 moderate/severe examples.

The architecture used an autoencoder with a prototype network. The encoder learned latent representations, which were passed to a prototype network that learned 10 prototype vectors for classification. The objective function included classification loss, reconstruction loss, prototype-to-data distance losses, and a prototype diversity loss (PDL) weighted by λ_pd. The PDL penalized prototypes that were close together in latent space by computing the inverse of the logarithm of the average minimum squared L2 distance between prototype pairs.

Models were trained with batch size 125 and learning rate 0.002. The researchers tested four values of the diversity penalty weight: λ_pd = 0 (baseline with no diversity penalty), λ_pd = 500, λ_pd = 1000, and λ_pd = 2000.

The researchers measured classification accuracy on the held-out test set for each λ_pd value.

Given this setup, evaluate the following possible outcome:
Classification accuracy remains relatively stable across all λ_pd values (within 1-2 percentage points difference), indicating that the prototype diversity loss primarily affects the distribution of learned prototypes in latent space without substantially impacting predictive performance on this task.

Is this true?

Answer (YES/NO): NO